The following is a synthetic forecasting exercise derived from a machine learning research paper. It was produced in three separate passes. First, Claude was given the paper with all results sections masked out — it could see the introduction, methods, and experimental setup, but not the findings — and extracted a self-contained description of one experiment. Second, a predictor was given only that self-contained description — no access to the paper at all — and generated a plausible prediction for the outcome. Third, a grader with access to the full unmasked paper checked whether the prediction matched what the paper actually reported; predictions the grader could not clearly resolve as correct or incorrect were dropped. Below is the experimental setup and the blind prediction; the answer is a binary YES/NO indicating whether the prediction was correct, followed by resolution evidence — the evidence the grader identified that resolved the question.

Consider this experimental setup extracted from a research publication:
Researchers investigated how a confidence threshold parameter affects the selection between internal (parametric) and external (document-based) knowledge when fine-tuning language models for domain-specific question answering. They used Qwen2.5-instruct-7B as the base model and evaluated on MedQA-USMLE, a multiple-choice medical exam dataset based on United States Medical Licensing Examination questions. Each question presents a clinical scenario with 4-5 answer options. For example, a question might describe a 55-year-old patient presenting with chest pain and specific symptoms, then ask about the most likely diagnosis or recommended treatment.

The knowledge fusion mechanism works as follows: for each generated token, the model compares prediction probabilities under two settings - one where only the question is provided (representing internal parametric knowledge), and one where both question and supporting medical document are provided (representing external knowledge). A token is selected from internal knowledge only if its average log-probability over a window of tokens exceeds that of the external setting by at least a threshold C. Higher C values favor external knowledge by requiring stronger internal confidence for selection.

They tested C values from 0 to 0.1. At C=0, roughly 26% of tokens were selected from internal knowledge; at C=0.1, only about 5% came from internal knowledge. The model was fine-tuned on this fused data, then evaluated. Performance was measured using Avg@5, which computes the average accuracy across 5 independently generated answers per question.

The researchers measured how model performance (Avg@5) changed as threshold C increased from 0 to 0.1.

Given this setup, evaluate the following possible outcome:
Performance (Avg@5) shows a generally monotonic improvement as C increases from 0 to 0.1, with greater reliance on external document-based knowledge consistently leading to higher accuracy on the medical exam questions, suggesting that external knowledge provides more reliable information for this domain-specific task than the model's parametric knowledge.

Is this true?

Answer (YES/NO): NO